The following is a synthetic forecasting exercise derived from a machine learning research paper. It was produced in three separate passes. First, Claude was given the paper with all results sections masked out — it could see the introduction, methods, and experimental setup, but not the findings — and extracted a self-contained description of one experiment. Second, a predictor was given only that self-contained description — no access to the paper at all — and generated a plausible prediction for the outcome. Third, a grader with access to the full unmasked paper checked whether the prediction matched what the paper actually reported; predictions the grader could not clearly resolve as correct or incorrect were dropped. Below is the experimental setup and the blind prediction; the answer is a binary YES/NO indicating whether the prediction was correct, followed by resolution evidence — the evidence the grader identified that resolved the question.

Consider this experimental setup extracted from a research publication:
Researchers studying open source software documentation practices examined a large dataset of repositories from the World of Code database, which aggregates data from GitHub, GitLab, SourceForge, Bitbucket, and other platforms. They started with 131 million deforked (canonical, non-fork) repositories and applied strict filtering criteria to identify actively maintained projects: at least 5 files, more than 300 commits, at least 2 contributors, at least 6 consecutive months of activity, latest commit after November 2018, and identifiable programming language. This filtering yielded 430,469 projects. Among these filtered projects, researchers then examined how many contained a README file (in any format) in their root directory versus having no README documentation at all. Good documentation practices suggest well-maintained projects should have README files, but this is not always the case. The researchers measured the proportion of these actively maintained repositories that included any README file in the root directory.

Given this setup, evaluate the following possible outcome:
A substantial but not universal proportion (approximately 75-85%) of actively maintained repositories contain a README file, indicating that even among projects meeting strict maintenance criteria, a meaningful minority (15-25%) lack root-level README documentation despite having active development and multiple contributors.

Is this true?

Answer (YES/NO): NO